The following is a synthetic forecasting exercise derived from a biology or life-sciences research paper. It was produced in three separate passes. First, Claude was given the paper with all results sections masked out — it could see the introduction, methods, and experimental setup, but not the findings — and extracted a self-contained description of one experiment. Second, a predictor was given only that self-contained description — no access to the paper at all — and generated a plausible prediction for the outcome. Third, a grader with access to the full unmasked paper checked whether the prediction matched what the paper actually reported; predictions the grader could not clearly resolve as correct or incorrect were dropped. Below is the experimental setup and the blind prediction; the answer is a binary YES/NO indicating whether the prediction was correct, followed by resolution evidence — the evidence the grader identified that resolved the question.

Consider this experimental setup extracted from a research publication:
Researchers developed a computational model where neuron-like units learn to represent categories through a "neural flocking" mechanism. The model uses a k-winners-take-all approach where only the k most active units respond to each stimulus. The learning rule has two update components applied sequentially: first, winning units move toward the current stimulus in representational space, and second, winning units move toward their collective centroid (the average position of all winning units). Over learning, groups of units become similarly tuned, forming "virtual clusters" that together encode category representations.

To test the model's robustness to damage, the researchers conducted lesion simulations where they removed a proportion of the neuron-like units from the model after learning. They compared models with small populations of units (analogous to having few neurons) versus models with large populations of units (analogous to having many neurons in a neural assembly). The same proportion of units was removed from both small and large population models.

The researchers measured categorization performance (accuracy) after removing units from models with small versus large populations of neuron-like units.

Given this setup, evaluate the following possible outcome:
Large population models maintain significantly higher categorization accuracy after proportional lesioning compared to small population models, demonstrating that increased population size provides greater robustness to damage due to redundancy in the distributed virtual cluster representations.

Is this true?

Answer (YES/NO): YES